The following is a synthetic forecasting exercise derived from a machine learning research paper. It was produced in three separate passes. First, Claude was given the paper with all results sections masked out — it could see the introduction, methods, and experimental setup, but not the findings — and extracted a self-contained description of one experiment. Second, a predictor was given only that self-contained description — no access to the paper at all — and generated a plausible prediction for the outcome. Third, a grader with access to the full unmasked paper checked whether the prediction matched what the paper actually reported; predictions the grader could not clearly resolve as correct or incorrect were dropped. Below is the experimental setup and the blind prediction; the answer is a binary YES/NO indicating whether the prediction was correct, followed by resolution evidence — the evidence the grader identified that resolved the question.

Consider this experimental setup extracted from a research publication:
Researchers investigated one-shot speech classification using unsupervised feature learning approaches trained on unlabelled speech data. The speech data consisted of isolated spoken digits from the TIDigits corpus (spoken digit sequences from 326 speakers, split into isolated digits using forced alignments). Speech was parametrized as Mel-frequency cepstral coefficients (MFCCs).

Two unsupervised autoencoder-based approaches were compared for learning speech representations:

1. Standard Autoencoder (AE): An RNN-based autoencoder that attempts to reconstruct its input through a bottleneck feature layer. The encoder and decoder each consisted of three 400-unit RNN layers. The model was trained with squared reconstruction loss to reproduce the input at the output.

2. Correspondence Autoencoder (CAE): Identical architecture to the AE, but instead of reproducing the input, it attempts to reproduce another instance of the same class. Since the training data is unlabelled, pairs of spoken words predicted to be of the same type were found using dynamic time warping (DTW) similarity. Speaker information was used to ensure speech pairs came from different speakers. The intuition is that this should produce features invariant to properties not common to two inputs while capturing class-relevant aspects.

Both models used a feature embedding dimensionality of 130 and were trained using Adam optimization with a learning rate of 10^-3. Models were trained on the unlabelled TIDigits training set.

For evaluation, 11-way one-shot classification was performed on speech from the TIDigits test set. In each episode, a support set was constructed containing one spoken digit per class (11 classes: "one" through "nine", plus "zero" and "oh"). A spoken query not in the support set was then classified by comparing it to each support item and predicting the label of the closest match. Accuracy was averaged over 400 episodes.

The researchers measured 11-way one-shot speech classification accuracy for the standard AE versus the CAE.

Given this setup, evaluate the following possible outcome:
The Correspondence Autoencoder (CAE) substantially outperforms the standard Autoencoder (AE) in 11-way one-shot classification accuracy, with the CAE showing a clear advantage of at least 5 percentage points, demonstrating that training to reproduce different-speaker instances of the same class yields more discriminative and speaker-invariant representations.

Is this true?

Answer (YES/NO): YES